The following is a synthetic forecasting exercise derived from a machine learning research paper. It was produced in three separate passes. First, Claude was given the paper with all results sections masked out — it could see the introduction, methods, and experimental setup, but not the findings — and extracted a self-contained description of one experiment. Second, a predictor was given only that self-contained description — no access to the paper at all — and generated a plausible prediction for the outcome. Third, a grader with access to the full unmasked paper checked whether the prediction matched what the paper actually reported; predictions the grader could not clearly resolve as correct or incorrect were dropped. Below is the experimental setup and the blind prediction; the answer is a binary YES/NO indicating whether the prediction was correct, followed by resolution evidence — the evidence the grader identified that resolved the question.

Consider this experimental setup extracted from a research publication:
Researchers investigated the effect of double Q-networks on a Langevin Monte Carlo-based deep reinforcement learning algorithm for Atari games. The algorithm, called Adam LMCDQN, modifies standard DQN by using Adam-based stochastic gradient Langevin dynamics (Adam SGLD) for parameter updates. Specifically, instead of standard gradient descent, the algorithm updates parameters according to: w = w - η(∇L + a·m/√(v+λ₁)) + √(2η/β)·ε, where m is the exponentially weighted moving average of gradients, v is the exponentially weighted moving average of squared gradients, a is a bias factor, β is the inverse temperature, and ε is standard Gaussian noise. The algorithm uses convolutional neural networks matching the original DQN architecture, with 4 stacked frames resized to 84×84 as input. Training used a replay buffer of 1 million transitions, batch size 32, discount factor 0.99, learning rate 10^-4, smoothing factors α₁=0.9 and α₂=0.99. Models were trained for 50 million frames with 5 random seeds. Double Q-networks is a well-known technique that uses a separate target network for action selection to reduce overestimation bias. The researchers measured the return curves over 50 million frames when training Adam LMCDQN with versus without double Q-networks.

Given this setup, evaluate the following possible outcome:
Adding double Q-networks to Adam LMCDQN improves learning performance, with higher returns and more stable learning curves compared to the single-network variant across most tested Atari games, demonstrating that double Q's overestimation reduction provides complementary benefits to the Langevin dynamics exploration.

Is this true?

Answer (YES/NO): NO